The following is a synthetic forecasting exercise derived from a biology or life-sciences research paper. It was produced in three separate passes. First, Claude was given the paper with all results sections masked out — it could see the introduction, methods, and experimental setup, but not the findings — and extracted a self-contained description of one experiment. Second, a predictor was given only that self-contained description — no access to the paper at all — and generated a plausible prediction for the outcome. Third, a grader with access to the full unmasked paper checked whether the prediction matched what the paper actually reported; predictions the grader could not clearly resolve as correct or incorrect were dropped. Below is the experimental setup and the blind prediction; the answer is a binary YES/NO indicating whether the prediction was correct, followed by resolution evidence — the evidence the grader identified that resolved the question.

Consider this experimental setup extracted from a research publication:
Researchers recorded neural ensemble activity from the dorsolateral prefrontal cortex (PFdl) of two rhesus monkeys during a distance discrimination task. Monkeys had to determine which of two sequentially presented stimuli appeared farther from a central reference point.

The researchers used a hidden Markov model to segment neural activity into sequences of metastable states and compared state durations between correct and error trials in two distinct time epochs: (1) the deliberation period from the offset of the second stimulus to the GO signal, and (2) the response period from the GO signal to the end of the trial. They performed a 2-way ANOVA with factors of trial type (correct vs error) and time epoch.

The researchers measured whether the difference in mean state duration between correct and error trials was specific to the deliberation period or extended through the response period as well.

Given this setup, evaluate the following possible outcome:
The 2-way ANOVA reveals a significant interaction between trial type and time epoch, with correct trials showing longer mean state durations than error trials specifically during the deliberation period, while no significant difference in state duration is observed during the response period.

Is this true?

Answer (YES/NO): NO